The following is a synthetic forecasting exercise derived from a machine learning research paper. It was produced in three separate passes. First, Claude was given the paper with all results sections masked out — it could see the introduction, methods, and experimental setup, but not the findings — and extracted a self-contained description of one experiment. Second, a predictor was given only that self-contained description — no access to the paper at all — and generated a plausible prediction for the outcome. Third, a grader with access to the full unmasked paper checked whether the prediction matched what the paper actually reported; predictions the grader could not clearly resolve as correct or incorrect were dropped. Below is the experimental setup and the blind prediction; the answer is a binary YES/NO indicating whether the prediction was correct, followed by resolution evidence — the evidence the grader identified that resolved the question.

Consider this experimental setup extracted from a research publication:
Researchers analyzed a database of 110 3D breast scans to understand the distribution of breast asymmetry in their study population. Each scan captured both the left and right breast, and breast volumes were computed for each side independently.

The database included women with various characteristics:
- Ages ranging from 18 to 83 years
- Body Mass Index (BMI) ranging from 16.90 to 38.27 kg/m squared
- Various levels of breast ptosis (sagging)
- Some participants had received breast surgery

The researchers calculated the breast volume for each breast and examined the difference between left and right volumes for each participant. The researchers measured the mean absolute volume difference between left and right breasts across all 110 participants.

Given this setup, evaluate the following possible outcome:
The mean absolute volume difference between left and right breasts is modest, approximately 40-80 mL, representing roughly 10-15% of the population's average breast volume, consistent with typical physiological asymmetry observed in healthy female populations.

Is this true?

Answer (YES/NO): NO